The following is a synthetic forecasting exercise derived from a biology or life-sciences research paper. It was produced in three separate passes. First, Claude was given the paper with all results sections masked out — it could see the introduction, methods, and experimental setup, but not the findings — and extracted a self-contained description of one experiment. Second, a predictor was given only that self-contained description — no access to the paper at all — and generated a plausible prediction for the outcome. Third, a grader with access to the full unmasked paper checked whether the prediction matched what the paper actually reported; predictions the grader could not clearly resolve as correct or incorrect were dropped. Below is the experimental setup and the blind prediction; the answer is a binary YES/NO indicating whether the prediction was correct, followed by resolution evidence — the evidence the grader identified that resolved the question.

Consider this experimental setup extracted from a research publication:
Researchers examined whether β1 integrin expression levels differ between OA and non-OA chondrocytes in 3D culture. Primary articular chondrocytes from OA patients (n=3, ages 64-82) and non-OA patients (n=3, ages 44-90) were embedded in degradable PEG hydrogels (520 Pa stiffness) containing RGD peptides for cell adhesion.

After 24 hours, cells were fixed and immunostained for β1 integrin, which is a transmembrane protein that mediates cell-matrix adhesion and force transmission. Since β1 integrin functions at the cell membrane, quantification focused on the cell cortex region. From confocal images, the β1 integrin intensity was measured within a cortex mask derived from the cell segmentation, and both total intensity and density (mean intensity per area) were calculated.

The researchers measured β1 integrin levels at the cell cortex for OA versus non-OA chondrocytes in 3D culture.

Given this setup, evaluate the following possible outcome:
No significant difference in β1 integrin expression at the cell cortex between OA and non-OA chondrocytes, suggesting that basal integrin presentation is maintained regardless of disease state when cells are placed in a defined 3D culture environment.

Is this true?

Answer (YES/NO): NO